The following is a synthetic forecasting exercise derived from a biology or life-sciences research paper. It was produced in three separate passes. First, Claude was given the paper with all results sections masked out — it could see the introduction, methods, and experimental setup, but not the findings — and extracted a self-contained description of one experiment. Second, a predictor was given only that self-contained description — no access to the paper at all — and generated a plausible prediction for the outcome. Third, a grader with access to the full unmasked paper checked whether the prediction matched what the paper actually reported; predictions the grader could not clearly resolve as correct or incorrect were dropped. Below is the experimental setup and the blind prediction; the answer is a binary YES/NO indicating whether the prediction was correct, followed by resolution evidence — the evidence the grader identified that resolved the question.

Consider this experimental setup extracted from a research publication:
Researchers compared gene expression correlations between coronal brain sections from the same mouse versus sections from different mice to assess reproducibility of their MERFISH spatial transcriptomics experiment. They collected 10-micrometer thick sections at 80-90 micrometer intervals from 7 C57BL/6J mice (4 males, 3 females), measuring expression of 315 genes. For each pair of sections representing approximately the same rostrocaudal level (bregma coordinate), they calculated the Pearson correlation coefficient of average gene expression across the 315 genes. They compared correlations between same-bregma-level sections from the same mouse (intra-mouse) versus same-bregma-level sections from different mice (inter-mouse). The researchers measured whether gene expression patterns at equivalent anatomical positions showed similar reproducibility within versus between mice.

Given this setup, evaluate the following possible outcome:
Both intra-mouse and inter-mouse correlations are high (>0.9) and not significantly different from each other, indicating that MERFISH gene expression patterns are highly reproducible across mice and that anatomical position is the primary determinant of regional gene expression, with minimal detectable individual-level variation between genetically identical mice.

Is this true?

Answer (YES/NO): YES